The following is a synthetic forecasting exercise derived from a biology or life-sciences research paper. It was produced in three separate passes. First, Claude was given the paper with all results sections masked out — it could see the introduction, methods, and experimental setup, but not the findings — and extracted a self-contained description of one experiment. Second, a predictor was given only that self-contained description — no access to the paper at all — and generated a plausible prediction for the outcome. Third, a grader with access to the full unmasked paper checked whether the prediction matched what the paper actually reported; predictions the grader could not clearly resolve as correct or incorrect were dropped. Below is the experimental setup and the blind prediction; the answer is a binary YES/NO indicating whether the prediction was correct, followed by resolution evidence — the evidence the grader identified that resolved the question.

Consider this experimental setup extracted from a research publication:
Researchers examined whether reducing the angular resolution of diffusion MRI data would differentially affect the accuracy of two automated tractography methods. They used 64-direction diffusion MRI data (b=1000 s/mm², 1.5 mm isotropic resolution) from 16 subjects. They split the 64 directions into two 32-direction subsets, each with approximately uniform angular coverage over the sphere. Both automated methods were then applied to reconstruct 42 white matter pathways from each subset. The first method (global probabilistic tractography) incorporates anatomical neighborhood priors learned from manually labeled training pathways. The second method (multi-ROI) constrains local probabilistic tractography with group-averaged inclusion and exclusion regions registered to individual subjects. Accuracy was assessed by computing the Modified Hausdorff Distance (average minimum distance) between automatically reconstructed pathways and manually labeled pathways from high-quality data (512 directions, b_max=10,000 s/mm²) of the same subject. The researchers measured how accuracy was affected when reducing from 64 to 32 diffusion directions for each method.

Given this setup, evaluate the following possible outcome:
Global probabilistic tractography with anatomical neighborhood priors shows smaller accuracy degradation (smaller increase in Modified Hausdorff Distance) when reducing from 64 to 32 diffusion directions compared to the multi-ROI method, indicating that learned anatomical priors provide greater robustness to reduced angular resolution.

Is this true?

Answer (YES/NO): YES